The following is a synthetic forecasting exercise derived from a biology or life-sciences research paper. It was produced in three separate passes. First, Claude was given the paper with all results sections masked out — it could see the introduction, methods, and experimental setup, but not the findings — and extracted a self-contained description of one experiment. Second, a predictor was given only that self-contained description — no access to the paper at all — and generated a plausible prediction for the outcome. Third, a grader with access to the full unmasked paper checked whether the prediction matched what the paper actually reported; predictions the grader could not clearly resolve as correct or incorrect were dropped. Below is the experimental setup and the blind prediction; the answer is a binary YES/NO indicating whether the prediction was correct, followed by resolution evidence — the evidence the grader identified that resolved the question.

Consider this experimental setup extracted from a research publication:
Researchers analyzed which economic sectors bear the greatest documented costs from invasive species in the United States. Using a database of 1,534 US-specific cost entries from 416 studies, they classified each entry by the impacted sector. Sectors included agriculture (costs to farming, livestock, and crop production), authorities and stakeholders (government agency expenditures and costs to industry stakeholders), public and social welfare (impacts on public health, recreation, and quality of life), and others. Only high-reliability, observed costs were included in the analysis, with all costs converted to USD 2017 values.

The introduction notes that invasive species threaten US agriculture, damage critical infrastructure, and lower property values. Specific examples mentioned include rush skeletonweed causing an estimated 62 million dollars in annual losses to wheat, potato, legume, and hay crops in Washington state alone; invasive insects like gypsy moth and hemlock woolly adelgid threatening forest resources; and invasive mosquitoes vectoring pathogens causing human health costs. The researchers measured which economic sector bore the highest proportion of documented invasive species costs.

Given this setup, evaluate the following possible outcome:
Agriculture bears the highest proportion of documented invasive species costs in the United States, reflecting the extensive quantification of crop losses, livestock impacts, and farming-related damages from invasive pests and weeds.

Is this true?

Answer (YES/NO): YES